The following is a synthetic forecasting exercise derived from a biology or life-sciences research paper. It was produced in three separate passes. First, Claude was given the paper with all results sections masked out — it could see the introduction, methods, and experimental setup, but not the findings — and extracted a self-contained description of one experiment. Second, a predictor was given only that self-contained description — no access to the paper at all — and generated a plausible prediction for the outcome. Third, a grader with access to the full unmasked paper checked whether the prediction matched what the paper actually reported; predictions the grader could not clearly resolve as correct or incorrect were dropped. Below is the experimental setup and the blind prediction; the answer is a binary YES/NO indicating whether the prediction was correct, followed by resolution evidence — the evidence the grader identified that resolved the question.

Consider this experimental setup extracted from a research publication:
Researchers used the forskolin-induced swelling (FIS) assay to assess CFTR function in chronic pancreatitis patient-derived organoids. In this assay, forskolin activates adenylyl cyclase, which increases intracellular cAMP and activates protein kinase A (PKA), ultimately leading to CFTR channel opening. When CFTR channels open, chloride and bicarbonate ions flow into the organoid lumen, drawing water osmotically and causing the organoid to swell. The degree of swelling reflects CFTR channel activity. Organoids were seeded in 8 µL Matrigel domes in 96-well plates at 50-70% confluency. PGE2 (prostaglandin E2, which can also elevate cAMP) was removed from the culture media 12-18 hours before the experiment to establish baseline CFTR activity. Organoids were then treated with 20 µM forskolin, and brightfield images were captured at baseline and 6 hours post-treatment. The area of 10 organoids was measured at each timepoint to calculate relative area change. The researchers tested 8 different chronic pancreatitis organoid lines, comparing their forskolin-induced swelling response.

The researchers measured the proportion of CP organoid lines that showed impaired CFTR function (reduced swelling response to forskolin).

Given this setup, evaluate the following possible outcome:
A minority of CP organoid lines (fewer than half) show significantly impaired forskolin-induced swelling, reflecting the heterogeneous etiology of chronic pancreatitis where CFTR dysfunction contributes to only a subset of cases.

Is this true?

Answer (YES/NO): NO